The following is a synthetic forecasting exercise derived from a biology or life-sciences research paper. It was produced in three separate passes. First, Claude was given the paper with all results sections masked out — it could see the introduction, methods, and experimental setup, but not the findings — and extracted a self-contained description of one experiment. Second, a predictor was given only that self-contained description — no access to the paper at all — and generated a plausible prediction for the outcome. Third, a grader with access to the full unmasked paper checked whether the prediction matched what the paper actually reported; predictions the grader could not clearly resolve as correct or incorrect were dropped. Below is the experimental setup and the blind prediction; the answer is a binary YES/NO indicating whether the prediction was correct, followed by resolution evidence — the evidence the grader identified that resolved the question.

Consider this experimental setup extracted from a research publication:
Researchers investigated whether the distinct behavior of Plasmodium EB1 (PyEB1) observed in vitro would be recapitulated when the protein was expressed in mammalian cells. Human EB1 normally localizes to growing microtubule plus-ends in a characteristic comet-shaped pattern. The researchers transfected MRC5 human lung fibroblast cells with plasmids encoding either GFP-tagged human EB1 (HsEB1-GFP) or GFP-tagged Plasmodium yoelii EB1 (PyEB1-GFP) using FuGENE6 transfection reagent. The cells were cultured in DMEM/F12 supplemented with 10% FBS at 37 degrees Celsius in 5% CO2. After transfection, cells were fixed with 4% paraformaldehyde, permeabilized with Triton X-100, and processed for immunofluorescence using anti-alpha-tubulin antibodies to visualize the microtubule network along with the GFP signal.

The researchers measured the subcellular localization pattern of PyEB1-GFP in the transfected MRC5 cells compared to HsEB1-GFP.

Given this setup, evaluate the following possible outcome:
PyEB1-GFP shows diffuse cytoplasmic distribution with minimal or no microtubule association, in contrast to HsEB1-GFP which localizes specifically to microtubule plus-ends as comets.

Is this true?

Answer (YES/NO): NO